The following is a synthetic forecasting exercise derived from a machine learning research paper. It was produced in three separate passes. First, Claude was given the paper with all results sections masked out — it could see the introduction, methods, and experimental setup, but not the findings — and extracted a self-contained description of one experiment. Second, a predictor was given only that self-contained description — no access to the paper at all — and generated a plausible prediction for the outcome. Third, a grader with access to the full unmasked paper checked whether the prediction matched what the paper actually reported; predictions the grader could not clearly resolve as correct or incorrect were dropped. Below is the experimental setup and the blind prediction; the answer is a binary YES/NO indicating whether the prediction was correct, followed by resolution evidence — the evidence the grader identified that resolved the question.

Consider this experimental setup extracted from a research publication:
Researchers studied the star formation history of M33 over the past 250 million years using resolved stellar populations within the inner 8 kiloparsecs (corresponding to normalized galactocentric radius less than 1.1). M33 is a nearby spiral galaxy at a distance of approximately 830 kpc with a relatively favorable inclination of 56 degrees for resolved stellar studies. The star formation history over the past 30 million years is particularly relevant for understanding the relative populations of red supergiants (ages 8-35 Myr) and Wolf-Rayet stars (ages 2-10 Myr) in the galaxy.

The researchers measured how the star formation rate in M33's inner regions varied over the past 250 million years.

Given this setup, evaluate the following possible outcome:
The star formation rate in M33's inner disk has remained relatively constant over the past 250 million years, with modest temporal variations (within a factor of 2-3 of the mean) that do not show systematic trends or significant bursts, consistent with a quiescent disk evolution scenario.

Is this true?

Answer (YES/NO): YES